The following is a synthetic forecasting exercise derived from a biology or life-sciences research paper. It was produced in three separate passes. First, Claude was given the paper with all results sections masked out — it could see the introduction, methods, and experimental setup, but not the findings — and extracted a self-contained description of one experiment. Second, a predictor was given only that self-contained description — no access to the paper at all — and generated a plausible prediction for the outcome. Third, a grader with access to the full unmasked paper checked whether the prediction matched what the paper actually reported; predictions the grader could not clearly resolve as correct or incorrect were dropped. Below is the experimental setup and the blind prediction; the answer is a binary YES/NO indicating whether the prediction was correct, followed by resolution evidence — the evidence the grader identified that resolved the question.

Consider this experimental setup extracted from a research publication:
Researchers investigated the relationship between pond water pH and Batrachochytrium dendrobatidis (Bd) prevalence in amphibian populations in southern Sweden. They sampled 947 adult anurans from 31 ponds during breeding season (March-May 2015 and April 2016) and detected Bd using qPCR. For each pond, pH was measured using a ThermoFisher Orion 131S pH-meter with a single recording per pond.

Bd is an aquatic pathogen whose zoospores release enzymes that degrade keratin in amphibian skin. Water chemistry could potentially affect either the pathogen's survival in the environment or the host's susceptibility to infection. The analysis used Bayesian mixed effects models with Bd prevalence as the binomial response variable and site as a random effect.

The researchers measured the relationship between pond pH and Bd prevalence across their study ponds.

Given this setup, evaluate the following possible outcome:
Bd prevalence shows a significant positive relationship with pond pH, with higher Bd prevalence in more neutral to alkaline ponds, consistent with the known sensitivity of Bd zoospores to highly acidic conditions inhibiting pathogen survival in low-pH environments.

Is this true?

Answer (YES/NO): YES